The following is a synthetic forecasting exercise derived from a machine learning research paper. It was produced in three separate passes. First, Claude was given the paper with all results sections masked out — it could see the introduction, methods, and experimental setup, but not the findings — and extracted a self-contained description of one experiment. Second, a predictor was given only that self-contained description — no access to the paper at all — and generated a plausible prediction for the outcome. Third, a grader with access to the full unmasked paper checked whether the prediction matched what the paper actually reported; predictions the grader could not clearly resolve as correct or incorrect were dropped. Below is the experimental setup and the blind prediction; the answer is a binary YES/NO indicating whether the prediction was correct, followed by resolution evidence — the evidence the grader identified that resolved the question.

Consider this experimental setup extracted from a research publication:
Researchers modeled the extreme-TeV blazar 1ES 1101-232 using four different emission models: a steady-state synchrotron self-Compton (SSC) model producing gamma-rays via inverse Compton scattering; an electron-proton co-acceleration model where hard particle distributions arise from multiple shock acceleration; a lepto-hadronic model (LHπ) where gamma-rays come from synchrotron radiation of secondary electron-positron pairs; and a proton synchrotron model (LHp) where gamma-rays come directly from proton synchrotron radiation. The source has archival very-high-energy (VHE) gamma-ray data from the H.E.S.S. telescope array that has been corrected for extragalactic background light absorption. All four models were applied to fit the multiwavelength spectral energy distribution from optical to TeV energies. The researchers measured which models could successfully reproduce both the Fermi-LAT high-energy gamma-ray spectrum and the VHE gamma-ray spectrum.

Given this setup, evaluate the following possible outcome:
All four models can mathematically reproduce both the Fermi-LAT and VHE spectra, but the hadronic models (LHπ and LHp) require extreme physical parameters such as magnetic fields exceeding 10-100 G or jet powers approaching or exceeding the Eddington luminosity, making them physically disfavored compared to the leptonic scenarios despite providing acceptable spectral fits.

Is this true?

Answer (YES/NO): NO